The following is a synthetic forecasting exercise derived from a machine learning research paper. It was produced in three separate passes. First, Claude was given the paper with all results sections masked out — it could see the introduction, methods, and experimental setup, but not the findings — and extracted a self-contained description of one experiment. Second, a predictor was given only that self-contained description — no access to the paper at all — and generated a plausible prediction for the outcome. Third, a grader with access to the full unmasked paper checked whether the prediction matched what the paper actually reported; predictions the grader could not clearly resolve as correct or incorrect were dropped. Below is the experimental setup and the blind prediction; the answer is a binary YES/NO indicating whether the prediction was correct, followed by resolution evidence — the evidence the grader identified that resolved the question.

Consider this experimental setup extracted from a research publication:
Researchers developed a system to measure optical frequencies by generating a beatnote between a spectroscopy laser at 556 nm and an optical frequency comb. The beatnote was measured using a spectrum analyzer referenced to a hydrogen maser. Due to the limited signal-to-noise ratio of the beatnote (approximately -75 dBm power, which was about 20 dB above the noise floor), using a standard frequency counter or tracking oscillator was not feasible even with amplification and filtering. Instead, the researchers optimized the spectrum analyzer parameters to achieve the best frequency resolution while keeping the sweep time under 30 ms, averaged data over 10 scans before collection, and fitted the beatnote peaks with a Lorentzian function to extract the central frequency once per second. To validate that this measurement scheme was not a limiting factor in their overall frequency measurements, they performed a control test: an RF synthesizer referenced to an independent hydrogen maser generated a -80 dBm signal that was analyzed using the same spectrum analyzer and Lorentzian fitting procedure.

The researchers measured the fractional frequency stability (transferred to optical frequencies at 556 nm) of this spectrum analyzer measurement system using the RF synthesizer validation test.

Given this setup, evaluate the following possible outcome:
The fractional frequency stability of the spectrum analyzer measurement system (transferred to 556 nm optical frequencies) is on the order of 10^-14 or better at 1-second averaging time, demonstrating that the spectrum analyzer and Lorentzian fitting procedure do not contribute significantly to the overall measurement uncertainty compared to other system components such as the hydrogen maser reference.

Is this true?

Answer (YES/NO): NO